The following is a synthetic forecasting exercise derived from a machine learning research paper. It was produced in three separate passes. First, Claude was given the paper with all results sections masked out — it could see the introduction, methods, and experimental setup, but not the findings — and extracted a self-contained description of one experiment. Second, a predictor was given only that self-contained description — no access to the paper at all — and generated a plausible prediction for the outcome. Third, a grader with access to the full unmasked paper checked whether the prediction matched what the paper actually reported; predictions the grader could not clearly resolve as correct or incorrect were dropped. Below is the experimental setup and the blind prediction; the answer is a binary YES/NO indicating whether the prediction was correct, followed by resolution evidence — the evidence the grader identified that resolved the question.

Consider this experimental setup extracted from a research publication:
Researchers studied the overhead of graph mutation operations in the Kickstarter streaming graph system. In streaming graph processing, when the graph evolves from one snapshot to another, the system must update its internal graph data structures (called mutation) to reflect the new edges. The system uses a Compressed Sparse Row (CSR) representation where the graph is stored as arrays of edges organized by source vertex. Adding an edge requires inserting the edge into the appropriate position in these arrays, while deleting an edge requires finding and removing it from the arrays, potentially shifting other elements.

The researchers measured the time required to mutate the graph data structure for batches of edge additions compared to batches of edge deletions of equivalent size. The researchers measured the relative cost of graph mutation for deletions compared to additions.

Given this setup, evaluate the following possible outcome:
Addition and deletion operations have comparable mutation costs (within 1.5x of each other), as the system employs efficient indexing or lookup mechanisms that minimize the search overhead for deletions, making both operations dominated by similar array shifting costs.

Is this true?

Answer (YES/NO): NO